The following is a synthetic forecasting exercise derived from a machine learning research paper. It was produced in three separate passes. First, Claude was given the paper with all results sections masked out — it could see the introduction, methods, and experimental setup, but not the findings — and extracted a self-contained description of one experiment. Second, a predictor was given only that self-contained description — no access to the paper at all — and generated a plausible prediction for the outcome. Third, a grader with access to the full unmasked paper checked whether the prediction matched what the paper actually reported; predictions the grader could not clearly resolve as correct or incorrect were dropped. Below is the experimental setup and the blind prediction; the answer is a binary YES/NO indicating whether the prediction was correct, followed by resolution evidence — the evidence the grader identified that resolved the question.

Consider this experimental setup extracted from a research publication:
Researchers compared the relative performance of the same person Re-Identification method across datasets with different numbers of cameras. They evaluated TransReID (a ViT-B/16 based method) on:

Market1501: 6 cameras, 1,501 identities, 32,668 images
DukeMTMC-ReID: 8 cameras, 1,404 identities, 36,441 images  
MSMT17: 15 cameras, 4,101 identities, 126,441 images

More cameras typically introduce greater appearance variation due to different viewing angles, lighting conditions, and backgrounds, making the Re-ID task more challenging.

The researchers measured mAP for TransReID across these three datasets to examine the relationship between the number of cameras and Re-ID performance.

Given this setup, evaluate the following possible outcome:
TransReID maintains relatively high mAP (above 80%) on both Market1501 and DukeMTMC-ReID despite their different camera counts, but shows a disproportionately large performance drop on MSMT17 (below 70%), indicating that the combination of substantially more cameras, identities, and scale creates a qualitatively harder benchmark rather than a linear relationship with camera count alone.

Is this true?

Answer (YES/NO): YES